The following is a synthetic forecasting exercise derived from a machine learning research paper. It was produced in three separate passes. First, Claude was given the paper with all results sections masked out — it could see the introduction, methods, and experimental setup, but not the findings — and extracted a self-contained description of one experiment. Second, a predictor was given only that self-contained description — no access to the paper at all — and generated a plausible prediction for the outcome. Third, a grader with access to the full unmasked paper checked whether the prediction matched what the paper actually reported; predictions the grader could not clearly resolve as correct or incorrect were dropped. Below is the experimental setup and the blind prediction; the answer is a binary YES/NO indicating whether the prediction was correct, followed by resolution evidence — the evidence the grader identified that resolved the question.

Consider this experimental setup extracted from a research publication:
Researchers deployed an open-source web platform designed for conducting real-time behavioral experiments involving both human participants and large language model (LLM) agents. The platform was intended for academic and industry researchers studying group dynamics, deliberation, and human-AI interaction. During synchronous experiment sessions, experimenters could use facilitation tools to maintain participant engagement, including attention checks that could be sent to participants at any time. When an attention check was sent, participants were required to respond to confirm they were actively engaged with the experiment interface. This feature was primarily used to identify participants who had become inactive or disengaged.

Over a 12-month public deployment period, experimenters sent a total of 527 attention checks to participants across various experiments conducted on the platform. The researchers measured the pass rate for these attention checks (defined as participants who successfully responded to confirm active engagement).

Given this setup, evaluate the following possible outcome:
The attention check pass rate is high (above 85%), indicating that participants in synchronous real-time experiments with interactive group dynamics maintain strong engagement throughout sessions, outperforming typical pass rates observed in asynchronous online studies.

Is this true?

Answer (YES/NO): NO